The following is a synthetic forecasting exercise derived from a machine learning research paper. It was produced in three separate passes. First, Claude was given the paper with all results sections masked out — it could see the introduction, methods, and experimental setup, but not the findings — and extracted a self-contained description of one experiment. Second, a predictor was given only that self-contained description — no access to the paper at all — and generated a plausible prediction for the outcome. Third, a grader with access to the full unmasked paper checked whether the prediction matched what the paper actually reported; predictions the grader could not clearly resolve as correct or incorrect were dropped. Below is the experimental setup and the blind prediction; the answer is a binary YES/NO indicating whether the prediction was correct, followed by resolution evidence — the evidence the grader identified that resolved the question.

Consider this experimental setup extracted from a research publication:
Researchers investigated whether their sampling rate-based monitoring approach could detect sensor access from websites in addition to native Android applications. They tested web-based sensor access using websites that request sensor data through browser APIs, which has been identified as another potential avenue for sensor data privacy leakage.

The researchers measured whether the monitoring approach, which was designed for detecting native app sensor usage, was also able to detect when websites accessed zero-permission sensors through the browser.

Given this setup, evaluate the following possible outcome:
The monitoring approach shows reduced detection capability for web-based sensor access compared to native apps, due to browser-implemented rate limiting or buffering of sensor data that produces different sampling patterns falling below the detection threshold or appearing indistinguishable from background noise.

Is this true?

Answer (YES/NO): NO